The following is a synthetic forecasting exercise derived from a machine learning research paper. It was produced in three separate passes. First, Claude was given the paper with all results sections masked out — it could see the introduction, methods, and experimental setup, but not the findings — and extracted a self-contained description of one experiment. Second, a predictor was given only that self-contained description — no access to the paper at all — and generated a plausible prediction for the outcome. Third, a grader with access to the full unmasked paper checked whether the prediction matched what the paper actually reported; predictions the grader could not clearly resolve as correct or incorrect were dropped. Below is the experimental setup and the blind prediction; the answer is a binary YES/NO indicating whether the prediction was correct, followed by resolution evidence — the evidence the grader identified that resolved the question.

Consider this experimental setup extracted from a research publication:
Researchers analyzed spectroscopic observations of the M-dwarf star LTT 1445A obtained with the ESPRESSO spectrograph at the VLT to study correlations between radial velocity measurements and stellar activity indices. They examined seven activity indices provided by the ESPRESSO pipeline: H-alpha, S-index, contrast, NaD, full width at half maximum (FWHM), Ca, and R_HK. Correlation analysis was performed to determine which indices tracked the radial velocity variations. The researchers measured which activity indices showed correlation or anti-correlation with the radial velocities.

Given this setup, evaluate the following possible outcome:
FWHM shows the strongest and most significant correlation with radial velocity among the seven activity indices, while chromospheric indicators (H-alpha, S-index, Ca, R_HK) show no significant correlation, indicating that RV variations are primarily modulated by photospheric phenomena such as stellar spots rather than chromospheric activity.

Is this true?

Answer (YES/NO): NO